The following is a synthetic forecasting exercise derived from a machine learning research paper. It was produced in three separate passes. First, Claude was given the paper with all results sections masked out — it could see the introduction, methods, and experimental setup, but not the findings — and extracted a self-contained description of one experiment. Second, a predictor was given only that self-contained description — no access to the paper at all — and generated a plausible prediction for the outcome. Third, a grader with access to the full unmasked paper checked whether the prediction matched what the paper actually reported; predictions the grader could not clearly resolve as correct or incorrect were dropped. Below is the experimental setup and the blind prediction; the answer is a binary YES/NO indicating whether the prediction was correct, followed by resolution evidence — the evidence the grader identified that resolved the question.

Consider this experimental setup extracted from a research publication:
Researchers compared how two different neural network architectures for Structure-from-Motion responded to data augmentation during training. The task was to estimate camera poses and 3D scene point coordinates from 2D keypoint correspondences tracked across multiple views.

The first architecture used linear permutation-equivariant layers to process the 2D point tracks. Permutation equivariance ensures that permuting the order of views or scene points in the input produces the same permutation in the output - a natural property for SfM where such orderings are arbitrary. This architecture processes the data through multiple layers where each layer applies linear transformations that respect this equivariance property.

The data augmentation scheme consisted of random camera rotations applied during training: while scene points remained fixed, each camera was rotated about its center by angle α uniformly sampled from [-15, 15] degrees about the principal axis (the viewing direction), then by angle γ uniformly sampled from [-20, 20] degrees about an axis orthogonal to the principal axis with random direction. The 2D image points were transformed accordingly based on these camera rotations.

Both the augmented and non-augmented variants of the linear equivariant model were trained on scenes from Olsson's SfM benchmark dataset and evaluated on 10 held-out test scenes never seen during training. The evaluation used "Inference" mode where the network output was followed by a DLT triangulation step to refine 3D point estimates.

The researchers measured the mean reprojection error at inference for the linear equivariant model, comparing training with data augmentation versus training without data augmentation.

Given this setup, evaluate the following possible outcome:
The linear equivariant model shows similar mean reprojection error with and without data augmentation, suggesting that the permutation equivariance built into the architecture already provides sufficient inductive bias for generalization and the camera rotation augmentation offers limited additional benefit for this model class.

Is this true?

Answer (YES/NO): NO